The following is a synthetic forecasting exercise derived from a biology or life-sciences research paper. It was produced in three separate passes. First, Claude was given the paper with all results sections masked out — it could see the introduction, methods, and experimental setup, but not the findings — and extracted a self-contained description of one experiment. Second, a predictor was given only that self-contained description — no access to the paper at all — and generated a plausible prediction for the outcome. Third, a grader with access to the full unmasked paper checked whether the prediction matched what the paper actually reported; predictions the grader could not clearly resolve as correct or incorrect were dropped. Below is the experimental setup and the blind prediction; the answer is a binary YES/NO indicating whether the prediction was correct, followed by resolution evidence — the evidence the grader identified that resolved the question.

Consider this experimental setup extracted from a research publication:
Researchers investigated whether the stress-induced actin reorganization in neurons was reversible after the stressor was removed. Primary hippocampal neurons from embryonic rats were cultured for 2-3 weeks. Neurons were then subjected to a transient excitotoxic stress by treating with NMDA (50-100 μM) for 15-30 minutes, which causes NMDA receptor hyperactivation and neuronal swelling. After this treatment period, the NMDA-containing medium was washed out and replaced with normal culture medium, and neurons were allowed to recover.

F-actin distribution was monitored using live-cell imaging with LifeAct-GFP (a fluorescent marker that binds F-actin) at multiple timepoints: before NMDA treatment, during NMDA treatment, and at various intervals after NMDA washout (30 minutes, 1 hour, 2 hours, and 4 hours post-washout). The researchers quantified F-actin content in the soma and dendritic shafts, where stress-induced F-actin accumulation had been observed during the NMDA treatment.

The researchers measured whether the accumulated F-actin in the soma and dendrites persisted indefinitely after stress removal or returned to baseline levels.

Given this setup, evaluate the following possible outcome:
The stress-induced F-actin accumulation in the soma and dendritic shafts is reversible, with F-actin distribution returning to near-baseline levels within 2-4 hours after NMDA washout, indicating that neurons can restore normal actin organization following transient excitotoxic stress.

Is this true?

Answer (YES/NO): NO